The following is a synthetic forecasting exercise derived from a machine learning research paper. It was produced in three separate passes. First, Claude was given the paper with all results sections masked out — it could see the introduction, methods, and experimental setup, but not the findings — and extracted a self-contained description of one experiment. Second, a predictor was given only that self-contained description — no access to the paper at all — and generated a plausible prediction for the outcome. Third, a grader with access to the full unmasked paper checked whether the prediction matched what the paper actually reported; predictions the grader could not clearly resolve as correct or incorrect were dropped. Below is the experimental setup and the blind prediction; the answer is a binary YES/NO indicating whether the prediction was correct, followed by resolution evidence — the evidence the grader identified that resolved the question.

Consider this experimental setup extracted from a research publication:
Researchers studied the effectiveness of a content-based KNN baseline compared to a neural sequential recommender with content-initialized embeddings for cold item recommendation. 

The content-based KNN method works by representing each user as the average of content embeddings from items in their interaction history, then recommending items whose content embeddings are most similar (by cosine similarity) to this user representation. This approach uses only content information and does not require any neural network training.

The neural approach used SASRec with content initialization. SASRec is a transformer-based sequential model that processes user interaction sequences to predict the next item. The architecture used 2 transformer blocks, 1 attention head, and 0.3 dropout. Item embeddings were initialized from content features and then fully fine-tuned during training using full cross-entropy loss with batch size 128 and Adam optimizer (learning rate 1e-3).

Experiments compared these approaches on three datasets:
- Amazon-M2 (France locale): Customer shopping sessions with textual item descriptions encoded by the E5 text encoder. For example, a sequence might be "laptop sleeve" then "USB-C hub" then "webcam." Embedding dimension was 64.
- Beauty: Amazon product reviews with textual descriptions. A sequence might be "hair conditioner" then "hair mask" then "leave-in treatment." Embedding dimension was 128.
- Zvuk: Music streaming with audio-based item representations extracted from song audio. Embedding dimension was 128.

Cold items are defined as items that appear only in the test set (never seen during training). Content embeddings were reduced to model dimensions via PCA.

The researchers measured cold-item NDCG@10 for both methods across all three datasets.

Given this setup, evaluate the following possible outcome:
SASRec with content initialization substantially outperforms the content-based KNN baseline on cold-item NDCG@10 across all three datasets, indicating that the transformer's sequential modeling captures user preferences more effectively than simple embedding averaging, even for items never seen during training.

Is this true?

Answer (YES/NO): NO